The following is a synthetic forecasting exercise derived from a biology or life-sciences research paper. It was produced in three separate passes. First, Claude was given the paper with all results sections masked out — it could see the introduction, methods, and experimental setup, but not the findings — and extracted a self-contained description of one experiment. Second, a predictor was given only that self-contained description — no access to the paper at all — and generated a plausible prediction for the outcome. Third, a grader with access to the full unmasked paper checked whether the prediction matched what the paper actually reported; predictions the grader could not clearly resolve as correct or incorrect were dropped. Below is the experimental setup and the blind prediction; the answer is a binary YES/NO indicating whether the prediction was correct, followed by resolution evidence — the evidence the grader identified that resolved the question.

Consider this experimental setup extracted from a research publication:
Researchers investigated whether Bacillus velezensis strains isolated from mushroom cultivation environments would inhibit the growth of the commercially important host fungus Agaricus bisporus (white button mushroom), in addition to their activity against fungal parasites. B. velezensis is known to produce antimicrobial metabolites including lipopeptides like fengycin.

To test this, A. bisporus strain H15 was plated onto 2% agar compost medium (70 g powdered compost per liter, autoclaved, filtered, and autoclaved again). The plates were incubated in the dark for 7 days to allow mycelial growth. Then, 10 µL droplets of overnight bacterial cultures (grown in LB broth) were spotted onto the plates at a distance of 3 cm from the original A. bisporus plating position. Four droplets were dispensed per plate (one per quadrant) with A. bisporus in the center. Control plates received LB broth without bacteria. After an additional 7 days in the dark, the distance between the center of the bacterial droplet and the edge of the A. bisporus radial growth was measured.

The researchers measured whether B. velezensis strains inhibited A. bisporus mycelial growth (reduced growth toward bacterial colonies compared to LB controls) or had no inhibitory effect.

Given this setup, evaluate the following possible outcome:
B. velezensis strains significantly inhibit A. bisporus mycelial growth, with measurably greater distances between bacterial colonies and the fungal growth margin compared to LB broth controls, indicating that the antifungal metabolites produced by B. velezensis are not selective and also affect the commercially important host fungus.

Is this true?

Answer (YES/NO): NO